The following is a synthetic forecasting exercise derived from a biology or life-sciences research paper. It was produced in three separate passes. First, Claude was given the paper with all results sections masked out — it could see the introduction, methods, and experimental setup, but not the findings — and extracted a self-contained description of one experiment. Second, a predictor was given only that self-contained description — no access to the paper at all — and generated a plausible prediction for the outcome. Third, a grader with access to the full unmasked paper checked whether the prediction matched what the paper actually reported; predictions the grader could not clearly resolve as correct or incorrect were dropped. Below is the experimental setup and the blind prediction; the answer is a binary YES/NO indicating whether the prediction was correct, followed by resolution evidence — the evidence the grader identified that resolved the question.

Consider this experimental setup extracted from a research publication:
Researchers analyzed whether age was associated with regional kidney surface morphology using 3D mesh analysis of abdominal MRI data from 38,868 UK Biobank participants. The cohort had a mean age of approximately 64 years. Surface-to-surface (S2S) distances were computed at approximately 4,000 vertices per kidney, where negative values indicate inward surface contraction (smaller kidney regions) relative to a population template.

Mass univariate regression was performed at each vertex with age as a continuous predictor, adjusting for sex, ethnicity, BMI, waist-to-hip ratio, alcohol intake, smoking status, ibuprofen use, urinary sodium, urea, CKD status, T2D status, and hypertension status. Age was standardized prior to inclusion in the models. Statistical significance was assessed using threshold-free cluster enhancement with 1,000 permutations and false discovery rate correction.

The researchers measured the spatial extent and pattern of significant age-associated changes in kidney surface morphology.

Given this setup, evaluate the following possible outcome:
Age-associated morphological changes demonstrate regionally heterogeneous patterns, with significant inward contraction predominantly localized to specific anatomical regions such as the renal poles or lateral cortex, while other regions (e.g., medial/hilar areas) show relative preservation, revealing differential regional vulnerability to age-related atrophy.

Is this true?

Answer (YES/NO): NO